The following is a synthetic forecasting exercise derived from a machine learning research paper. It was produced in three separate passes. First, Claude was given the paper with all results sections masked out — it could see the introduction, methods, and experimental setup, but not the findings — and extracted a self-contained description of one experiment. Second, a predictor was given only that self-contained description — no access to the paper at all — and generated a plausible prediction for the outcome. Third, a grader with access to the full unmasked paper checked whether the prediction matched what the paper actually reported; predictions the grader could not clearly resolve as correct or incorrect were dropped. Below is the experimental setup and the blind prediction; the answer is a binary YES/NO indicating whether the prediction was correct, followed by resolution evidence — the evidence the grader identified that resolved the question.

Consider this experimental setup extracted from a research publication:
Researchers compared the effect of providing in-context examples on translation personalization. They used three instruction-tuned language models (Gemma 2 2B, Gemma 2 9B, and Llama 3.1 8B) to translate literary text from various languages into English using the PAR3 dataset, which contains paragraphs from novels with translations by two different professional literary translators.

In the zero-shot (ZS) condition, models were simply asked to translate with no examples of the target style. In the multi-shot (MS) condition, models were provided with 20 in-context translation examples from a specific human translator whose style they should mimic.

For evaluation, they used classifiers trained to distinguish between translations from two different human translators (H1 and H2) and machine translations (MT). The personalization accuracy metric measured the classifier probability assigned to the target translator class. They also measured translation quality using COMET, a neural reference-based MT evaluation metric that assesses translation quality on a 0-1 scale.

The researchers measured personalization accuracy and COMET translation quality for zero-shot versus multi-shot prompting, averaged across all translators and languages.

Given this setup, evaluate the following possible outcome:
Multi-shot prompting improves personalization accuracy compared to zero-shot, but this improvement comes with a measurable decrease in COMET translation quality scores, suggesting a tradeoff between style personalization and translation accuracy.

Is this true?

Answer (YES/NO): NO